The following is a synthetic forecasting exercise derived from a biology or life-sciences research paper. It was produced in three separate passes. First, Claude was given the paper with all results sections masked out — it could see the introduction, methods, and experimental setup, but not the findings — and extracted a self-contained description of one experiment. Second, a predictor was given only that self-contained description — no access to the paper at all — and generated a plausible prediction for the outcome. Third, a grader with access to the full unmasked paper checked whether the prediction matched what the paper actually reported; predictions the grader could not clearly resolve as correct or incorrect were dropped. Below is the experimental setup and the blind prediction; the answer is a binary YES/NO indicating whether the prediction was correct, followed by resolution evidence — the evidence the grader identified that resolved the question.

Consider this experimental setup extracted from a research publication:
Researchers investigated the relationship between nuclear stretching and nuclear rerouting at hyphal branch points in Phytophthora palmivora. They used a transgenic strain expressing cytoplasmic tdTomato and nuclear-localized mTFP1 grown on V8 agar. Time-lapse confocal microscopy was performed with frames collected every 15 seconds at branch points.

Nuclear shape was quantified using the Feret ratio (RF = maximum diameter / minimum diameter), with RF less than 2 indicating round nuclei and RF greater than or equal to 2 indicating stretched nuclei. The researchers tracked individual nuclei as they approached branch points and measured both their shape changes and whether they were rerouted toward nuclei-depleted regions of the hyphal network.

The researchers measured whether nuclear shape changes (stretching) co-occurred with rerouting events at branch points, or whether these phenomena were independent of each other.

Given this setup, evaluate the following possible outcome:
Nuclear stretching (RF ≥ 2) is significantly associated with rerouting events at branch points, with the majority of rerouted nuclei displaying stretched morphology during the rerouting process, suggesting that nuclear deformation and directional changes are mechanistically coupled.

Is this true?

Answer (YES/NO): YES